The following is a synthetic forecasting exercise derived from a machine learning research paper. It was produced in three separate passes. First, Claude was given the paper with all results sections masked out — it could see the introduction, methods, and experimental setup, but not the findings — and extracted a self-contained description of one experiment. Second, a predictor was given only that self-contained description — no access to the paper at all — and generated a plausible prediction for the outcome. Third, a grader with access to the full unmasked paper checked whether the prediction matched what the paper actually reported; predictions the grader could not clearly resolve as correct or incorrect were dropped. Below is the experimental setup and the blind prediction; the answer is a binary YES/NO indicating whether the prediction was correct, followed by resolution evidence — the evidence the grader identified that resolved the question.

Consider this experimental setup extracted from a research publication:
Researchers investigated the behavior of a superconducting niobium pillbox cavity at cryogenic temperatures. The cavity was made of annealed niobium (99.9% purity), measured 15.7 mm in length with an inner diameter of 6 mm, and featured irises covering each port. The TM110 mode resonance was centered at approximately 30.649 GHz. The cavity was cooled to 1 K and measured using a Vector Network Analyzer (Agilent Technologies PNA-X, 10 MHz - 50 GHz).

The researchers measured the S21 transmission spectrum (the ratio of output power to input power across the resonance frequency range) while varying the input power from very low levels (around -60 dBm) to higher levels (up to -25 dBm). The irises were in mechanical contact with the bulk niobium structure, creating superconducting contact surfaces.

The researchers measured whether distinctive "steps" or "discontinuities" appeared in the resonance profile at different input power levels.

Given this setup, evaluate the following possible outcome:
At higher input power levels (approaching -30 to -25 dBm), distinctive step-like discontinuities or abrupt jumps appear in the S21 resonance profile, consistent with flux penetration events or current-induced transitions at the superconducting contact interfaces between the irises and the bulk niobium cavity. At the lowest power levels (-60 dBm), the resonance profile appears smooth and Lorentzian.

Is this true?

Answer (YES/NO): NO